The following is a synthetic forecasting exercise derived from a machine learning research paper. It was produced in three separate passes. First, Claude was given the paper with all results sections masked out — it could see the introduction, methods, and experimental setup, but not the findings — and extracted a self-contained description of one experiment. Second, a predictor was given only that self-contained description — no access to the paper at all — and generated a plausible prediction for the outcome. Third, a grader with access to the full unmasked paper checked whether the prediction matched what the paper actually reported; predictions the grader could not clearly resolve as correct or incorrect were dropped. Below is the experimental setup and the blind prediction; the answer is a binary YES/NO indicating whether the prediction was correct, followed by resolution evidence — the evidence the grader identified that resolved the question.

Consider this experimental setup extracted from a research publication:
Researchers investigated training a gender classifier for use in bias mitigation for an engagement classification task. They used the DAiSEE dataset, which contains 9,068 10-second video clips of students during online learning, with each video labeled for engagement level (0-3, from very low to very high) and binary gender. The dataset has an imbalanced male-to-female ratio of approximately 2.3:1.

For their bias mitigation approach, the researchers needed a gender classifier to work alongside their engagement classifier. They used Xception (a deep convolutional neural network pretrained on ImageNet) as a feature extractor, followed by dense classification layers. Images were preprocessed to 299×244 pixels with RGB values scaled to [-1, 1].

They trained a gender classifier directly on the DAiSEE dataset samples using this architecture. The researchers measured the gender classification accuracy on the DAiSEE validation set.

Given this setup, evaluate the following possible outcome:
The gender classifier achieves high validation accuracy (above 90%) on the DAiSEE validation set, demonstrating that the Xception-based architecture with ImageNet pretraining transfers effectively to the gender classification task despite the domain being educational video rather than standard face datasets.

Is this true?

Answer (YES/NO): NO